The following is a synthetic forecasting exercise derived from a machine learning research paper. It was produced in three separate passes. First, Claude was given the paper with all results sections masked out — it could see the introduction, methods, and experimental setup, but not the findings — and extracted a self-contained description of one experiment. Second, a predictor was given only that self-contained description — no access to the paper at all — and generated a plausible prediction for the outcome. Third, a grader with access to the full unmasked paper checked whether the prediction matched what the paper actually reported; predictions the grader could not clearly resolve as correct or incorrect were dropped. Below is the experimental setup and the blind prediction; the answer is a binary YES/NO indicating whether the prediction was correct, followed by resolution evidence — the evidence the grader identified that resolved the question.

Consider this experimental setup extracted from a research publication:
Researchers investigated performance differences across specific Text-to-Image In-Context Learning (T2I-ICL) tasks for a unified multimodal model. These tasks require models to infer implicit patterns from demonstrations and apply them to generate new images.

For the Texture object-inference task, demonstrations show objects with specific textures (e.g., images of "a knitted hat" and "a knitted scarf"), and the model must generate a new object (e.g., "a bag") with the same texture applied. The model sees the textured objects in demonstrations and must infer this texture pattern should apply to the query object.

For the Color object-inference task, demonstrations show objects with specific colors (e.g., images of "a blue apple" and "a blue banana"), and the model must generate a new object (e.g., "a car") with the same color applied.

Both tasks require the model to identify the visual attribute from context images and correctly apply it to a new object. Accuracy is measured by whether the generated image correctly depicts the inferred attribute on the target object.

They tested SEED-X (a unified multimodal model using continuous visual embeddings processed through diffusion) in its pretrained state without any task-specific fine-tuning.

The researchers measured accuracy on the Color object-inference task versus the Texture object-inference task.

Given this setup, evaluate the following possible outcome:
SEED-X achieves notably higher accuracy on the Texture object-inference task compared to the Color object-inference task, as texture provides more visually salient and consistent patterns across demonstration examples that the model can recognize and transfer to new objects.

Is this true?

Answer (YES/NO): NO